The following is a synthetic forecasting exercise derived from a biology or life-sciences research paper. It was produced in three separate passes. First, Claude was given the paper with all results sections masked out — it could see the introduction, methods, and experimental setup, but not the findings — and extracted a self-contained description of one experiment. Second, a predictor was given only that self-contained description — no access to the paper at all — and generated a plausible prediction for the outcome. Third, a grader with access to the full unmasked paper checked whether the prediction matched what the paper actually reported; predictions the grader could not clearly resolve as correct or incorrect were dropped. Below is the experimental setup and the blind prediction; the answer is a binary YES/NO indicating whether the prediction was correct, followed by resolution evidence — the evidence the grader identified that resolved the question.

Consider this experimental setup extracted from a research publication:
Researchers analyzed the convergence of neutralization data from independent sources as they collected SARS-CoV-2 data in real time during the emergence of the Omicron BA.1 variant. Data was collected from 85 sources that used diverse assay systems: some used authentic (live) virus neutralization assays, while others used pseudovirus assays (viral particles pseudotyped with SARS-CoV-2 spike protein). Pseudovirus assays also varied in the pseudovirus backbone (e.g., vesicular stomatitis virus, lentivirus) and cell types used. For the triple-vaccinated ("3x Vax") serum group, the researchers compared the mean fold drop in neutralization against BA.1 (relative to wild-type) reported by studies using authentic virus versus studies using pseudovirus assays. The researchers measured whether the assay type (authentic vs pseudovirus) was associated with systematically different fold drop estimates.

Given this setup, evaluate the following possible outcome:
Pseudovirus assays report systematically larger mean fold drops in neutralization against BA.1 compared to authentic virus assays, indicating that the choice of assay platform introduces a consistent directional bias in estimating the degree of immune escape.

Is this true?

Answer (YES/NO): NO